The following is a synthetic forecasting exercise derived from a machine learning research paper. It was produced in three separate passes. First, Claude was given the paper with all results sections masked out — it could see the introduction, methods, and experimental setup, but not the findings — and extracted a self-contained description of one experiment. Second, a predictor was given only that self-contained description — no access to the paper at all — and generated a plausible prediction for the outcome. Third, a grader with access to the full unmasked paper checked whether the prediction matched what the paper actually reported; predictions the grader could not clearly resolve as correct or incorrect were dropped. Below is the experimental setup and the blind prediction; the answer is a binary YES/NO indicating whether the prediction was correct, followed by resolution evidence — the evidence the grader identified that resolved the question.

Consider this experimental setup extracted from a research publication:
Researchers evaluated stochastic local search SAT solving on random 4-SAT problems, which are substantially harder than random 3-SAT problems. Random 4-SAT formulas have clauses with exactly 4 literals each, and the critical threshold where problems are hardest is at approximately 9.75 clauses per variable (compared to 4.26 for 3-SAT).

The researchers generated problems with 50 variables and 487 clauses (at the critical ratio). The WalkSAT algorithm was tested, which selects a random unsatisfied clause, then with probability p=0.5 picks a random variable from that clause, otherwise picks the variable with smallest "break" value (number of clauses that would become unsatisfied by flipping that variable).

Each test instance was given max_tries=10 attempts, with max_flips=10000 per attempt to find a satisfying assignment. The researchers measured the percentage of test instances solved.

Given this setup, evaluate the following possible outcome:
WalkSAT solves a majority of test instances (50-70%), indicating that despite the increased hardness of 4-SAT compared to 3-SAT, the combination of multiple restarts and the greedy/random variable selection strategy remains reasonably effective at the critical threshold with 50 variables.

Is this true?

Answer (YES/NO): NO